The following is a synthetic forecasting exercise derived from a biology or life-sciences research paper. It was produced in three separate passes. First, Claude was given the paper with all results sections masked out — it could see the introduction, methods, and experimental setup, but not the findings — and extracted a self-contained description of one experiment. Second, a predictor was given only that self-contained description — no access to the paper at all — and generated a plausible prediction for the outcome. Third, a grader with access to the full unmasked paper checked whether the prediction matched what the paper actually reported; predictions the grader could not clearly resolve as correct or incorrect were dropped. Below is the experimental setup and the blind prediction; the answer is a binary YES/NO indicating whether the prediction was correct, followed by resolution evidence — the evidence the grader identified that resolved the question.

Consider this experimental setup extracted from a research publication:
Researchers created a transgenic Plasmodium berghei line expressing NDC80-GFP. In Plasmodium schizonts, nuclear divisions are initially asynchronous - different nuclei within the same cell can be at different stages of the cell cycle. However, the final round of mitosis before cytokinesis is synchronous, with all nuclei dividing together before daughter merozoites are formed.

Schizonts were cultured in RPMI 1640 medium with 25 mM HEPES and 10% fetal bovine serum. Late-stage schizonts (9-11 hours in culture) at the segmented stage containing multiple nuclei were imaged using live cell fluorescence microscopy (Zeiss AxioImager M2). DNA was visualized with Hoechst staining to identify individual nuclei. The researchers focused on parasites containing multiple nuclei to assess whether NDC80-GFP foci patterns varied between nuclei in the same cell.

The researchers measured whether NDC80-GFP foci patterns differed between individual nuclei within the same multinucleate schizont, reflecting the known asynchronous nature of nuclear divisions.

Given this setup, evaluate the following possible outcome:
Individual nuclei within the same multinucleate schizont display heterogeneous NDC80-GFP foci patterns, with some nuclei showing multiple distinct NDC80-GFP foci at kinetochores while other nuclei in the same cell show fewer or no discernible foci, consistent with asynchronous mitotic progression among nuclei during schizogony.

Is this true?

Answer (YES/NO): YES